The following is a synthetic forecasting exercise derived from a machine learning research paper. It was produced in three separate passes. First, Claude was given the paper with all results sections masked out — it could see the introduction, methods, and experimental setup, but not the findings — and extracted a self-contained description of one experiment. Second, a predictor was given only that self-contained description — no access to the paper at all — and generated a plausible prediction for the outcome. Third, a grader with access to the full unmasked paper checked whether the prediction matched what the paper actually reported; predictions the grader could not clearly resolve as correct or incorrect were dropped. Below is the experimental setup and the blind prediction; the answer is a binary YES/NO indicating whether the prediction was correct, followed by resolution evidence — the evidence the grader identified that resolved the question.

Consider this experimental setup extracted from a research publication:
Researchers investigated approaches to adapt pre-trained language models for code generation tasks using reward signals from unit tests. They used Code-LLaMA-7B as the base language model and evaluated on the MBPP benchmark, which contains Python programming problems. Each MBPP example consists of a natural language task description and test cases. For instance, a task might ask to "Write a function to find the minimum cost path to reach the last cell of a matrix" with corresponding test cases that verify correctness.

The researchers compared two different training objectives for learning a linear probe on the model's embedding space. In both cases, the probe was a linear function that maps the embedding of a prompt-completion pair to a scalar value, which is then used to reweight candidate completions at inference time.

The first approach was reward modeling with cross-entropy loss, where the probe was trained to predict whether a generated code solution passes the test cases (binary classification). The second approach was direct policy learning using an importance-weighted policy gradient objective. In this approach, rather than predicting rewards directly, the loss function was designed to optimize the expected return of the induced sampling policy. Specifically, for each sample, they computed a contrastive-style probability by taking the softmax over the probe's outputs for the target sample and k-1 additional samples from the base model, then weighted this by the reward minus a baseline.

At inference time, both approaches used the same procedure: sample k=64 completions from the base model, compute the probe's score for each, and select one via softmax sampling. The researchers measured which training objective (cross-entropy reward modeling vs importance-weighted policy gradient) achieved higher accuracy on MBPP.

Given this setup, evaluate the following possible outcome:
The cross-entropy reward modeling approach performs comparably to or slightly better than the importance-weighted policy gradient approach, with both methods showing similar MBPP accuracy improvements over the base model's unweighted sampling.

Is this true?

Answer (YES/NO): NO